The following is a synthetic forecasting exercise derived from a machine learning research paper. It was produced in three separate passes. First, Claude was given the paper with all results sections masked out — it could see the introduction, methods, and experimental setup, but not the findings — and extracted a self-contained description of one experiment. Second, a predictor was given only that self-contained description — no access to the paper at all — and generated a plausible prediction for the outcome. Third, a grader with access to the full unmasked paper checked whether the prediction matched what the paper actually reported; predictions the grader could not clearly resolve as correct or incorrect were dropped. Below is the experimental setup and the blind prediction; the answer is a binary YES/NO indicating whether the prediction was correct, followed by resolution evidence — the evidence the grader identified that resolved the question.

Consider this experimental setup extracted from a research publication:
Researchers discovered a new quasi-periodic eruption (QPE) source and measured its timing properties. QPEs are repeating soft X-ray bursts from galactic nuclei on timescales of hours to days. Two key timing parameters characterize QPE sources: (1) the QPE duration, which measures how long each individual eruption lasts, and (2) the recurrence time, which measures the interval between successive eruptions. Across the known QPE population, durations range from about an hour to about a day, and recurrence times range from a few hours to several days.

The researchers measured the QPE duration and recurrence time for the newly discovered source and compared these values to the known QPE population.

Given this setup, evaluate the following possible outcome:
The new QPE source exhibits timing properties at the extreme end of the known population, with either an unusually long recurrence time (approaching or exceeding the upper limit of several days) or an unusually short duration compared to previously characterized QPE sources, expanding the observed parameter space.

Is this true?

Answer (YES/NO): YES